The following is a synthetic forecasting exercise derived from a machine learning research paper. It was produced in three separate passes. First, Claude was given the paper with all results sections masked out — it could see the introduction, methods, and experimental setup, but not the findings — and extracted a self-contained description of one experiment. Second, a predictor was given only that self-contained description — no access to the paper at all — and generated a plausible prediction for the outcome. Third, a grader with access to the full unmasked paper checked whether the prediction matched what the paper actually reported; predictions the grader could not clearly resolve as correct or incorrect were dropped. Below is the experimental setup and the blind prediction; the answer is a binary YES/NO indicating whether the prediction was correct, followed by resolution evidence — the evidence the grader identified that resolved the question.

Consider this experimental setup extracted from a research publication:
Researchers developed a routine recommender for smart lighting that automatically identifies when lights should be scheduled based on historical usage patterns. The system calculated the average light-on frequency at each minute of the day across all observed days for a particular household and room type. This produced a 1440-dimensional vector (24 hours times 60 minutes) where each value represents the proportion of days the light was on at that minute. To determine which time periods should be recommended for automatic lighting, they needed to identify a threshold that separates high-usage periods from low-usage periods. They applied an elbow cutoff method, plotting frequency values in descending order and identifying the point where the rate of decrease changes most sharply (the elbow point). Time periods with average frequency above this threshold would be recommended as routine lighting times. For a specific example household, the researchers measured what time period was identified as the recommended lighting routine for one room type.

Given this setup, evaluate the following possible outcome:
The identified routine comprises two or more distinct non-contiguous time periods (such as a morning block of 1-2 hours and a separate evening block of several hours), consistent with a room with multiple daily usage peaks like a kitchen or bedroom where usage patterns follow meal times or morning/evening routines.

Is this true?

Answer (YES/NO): NO